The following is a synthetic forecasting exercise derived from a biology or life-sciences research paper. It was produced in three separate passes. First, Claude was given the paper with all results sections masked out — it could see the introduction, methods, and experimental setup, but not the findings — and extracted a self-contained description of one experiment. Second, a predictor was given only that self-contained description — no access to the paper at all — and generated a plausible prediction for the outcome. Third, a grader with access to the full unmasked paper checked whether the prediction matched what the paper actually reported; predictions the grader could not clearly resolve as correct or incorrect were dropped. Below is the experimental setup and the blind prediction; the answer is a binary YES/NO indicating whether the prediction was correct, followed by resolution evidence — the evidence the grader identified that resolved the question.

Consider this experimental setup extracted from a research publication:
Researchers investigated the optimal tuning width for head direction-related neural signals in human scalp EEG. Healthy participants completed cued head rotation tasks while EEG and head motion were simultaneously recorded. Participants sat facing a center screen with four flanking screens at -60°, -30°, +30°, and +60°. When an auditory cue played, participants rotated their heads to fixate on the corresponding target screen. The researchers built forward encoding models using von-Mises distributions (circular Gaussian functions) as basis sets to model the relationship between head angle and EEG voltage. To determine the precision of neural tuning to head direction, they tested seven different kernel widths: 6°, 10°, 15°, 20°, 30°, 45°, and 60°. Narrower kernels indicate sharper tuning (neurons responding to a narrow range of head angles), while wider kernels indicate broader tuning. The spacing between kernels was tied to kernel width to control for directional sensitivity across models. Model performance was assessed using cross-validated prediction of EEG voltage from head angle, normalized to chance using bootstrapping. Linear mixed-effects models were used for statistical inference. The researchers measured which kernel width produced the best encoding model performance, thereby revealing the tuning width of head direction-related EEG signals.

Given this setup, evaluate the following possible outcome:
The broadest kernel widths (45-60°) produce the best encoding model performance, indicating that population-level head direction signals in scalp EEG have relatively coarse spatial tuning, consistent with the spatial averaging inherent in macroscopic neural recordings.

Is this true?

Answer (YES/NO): NO